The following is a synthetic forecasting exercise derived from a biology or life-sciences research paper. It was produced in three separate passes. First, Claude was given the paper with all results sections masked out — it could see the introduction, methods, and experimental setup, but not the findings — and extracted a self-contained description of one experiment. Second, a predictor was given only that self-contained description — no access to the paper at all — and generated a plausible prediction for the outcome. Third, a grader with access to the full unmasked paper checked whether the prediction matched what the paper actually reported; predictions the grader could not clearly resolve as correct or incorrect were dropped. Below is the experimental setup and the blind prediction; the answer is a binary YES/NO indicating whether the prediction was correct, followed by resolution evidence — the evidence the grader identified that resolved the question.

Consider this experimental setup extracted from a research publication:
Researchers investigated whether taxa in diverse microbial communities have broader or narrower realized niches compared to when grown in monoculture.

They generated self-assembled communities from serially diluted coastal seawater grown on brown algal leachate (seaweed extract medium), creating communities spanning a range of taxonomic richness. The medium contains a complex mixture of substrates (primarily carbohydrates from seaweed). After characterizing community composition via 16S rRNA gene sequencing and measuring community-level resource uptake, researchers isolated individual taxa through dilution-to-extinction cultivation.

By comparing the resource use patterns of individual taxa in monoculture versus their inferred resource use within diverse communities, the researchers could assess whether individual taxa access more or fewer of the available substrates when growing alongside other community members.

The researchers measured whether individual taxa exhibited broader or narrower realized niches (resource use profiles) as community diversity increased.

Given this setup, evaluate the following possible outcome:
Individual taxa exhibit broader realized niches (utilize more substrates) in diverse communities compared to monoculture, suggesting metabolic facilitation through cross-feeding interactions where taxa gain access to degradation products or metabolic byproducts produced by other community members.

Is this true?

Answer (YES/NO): NO